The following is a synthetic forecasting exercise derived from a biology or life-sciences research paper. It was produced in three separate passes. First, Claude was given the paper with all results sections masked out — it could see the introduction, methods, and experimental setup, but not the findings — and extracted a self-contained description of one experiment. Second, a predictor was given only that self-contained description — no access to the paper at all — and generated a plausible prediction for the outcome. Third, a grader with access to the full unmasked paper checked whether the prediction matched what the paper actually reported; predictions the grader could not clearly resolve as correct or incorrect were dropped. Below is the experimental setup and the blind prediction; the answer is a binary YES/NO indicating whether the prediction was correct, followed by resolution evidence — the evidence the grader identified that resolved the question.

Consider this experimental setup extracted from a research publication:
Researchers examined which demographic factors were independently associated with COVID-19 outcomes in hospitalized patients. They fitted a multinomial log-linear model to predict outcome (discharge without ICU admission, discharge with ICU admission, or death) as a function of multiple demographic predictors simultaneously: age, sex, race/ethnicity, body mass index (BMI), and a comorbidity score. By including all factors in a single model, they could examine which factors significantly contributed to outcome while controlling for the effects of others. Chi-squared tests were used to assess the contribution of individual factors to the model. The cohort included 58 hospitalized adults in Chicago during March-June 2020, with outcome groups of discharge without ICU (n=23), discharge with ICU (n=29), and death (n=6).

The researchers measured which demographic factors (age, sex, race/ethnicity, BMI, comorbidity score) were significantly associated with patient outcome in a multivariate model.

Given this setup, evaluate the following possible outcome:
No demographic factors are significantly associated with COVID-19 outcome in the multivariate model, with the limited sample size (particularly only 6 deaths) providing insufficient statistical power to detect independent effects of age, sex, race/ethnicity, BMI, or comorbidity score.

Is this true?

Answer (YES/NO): NO